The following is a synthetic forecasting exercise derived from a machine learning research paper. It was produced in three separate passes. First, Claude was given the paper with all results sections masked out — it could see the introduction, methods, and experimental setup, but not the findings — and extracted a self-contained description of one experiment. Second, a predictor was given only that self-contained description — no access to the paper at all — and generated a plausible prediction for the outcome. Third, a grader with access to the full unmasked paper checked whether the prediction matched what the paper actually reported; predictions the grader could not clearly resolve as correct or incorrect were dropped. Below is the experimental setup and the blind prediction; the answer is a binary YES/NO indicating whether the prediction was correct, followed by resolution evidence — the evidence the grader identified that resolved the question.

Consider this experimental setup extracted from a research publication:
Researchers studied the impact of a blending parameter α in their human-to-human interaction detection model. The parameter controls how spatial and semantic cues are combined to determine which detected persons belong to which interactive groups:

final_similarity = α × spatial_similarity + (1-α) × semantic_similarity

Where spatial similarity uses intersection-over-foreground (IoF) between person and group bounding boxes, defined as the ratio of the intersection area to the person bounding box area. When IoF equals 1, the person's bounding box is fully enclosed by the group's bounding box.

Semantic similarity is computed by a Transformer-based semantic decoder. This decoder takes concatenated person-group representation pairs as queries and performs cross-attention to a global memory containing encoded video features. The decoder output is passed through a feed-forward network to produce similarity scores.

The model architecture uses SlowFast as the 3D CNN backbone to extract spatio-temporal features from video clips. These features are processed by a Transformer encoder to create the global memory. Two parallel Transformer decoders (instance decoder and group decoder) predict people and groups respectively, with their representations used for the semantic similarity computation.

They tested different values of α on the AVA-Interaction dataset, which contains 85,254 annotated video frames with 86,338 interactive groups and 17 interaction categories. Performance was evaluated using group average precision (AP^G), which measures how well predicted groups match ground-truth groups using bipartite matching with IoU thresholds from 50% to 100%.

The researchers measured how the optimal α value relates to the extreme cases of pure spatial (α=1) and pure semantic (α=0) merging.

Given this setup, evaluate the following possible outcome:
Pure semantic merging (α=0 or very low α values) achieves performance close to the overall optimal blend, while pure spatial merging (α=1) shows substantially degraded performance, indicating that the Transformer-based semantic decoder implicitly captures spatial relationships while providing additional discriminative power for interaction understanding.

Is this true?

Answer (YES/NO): NO